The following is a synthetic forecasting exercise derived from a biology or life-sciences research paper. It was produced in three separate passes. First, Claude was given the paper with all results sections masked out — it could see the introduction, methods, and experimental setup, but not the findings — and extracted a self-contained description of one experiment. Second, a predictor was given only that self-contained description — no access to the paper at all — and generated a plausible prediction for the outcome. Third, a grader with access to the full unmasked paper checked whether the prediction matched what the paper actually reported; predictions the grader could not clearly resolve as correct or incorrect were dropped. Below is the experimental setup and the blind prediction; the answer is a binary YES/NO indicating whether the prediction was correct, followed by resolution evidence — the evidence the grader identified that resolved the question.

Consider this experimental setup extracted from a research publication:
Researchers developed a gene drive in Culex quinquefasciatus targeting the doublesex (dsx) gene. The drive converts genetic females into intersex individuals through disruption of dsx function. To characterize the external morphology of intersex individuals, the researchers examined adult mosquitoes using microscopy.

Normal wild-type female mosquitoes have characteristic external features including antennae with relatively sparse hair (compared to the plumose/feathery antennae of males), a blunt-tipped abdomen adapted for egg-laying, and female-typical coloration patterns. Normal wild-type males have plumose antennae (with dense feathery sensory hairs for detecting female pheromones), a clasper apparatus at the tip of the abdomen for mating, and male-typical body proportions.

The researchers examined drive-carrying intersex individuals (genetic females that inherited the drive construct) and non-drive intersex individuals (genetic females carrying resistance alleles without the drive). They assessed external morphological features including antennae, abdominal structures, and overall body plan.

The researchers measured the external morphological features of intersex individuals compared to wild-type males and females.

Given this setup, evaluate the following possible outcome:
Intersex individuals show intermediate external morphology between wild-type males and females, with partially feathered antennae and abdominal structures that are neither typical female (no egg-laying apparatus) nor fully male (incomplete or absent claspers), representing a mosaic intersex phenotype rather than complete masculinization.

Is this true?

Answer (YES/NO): NO